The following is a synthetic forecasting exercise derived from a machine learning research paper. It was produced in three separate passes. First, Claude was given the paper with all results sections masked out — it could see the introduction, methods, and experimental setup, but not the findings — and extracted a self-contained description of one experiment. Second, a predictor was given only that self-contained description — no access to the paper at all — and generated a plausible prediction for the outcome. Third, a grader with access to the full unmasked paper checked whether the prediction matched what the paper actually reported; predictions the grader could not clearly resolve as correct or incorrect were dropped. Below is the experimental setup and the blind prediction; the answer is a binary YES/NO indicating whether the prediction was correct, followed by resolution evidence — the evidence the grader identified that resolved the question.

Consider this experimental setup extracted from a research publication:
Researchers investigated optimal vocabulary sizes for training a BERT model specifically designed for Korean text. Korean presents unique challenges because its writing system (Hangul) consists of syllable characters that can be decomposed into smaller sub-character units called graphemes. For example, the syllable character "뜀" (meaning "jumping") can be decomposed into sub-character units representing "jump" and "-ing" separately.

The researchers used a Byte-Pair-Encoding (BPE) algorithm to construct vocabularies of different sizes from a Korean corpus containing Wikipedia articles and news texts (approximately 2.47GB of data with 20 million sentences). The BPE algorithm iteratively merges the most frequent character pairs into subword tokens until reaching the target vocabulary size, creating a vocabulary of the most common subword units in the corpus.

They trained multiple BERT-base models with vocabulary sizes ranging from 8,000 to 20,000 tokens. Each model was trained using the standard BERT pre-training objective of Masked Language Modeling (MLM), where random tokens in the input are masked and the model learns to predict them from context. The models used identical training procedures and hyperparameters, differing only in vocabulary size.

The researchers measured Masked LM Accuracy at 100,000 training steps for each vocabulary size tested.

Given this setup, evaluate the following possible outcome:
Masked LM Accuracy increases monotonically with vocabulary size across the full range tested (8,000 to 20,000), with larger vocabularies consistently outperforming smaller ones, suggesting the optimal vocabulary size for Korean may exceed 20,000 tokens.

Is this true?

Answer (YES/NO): NO